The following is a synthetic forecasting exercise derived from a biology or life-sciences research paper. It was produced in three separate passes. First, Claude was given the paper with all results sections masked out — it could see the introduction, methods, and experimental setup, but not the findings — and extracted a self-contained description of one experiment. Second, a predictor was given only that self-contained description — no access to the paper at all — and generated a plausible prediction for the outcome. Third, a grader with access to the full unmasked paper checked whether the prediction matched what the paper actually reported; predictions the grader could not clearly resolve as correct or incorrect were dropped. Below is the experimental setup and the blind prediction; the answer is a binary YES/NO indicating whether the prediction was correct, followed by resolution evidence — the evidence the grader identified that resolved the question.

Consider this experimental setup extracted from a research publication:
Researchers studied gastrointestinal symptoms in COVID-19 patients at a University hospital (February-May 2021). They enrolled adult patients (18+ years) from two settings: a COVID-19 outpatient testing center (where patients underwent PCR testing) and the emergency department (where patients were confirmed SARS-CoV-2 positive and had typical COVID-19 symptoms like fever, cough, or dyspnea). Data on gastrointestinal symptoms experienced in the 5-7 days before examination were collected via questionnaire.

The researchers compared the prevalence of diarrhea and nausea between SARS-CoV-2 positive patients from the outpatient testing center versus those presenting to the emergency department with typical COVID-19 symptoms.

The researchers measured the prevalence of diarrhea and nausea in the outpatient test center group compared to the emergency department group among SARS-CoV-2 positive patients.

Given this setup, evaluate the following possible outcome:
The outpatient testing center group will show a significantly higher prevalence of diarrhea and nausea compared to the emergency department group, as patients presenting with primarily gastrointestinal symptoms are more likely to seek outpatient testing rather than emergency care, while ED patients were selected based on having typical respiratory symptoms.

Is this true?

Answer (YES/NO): NO